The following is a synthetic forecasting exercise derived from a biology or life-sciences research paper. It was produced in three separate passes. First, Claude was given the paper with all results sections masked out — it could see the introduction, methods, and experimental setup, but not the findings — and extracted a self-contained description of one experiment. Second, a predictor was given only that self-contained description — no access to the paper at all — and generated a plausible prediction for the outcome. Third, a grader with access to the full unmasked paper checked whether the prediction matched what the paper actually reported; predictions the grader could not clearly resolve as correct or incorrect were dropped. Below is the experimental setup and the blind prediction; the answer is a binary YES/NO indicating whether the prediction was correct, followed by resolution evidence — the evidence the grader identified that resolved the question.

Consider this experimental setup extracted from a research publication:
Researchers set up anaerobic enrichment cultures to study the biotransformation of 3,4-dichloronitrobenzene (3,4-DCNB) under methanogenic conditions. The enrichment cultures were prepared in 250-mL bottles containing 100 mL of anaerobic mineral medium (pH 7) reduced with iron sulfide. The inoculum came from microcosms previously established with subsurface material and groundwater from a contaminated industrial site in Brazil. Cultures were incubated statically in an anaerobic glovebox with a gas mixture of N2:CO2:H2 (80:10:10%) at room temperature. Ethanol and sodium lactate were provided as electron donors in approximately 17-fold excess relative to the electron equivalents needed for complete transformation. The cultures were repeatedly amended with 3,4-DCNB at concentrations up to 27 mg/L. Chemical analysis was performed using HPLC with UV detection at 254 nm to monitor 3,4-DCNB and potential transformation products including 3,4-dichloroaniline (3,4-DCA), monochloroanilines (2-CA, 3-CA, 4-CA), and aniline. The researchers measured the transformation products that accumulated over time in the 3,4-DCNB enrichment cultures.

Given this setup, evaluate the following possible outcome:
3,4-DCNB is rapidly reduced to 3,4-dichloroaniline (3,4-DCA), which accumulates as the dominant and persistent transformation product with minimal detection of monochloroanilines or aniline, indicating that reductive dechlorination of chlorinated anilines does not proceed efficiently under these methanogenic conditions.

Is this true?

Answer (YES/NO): NO